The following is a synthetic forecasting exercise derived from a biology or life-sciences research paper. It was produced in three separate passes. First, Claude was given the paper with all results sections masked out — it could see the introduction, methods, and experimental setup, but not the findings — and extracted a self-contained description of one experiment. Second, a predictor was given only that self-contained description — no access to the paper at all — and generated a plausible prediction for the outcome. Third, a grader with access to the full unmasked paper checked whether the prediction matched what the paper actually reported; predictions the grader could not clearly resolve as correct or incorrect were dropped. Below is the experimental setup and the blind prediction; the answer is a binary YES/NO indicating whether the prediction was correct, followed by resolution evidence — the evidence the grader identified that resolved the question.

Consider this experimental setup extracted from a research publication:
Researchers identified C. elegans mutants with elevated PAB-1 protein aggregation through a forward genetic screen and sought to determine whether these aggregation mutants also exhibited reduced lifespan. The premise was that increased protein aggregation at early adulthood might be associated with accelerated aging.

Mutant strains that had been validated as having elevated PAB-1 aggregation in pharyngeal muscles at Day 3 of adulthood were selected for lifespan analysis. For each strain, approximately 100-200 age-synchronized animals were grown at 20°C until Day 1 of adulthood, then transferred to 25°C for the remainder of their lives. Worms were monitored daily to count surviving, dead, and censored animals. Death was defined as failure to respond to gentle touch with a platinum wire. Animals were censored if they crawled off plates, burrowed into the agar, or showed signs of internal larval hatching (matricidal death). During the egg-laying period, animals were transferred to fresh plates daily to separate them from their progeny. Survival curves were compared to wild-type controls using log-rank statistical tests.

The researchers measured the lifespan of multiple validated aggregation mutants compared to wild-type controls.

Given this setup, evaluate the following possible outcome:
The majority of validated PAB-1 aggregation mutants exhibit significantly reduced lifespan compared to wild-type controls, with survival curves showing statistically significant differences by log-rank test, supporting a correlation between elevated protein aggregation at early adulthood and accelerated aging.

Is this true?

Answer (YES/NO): NO